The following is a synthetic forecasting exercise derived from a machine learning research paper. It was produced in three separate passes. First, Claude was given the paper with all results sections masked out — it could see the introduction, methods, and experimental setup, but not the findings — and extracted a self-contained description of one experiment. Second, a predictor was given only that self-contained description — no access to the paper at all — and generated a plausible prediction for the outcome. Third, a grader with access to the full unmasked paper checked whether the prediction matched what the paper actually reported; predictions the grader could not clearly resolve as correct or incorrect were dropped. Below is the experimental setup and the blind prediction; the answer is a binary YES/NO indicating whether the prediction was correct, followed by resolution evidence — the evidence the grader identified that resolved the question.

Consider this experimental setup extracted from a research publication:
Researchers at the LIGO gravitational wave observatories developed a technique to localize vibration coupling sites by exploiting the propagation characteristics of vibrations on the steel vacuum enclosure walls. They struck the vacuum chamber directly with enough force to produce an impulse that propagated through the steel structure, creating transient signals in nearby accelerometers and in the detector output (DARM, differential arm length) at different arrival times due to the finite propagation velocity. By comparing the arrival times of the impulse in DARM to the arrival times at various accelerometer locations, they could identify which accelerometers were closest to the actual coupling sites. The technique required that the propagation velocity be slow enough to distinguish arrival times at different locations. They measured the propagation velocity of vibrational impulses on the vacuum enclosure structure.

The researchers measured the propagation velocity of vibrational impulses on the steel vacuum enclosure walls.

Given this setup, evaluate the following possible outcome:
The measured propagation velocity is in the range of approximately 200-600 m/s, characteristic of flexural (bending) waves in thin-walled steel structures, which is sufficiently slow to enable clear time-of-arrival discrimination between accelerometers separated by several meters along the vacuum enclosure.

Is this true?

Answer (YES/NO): YES